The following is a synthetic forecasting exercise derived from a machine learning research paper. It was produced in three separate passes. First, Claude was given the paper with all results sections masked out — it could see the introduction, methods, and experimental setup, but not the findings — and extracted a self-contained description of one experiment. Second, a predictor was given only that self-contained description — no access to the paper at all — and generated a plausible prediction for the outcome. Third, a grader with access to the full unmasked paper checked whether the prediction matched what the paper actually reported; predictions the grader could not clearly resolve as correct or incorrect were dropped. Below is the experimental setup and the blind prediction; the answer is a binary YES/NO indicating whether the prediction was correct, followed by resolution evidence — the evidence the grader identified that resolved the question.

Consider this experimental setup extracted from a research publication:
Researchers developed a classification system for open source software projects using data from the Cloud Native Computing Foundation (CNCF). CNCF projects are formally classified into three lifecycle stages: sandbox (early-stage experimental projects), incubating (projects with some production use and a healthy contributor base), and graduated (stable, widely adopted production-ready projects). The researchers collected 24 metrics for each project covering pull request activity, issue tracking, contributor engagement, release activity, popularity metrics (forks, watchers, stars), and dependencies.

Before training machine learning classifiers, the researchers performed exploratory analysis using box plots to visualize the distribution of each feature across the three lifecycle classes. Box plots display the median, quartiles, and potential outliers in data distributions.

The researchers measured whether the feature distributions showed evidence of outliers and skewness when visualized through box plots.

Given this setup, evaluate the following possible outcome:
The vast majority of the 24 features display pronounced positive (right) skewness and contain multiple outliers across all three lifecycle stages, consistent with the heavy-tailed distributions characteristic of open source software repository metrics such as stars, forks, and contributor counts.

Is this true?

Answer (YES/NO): NO